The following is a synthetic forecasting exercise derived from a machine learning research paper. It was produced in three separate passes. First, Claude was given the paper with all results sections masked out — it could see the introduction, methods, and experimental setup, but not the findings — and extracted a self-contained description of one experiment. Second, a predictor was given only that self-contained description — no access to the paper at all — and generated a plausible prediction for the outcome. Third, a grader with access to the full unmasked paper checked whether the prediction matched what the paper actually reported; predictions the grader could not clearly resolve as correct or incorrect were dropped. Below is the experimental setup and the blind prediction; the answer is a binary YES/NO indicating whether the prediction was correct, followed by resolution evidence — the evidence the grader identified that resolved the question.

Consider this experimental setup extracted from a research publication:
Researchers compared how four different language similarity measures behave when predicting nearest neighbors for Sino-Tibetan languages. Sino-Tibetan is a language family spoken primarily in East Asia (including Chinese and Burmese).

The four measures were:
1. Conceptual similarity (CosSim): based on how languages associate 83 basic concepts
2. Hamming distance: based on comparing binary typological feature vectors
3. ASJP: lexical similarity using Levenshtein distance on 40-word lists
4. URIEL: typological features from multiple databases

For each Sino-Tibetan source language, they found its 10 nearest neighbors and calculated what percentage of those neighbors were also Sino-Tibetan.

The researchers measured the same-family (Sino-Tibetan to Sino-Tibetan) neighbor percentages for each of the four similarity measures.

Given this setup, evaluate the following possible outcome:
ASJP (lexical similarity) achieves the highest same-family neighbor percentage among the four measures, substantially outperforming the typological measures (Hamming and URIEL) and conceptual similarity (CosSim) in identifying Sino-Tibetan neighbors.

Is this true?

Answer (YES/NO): NO